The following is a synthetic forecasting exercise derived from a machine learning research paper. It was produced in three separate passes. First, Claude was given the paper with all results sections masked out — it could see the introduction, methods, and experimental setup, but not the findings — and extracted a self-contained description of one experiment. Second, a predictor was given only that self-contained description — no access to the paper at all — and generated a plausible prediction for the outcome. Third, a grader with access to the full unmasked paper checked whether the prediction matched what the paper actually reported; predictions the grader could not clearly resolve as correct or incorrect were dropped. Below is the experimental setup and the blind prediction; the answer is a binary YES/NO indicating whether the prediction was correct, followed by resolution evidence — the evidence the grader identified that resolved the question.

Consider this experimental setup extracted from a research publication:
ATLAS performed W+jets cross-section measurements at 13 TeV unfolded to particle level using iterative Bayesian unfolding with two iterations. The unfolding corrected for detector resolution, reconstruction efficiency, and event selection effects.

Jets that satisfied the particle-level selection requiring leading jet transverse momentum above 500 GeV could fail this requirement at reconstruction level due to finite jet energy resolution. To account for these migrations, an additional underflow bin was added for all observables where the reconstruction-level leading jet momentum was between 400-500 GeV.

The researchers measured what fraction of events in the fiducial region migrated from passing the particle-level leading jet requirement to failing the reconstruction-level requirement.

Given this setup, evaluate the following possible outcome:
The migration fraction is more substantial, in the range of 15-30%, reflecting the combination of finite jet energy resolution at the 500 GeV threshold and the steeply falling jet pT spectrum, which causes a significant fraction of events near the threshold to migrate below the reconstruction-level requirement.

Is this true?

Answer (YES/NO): NO